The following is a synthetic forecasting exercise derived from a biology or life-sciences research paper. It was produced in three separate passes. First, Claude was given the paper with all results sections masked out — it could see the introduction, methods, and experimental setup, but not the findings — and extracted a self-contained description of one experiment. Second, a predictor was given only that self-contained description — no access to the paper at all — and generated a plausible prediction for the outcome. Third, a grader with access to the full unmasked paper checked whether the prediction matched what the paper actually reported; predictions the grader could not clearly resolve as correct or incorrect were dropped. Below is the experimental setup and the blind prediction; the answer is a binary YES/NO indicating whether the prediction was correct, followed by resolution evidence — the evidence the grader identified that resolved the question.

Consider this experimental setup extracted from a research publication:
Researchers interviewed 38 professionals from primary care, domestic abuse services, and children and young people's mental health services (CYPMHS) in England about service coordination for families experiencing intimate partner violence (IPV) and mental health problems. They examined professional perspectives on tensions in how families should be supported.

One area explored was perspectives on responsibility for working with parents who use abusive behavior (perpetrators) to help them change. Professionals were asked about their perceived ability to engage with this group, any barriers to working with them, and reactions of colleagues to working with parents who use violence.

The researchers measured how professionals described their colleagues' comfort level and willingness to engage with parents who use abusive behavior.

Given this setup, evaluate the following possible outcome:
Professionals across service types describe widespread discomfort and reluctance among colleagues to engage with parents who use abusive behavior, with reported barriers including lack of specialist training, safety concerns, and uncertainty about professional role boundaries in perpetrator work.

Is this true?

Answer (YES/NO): NO